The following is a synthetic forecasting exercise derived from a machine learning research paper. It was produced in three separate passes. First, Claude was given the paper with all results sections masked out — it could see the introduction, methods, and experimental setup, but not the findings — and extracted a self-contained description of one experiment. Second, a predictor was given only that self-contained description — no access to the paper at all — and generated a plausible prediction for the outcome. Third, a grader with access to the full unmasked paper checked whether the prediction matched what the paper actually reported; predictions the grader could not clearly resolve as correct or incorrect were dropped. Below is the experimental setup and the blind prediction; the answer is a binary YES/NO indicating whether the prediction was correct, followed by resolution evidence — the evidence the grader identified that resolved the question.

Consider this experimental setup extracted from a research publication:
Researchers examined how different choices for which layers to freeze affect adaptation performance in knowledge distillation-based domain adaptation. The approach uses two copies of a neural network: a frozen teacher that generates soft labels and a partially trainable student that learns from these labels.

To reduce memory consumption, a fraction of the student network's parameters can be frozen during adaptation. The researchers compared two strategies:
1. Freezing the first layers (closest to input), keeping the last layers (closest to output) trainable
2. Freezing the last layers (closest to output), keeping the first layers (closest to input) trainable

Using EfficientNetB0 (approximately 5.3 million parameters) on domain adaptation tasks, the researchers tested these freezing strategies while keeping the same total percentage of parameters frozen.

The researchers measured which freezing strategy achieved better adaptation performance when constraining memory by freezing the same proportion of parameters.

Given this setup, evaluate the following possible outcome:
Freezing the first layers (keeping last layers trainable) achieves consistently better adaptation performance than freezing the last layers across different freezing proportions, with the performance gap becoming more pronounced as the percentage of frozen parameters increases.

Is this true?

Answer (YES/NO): NO